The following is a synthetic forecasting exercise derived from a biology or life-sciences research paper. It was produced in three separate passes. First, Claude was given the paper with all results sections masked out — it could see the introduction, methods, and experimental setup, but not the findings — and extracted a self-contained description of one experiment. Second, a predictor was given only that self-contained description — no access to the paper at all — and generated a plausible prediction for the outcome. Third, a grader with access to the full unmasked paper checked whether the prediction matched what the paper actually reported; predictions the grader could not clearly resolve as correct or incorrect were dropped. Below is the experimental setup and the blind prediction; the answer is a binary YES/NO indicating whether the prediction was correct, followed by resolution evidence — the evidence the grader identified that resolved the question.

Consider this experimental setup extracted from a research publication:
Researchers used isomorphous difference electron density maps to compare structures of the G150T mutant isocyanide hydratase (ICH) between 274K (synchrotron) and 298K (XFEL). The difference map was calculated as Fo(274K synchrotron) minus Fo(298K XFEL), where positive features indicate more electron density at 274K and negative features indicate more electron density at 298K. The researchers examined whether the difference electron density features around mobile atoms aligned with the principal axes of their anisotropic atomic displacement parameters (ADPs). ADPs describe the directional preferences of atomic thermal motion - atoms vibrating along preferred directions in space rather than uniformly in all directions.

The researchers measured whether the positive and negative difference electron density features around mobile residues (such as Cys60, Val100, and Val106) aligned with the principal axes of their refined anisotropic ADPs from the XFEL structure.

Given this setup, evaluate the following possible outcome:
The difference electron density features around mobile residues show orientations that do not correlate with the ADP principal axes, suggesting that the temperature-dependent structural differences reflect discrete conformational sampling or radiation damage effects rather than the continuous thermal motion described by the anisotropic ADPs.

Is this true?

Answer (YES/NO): NO